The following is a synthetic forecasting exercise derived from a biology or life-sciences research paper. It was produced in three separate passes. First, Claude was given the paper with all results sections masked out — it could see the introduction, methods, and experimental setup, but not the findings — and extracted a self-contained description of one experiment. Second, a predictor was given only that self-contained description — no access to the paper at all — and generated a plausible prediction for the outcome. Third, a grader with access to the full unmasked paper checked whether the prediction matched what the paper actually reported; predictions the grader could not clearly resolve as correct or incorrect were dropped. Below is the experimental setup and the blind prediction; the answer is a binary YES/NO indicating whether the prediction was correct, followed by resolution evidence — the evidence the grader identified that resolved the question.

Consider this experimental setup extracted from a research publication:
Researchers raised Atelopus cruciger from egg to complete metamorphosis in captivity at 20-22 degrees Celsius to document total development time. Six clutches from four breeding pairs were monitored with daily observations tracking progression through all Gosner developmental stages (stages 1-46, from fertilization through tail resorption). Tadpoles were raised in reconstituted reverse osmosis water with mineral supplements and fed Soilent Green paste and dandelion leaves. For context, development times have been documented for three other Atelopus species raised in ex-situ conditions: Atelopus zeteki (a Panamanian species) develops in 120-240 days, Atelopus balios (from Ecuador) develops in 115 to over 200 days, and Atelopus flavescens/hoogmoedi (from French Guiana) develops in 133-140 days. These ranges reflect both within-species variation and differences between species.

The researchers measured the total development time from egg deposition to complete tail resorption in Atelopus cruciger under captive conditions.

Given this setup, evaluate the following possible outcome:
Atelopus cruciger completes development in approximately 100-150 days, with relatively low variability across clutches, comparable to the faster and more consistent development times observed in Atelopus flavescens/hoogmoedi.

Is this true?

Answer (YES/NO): NO